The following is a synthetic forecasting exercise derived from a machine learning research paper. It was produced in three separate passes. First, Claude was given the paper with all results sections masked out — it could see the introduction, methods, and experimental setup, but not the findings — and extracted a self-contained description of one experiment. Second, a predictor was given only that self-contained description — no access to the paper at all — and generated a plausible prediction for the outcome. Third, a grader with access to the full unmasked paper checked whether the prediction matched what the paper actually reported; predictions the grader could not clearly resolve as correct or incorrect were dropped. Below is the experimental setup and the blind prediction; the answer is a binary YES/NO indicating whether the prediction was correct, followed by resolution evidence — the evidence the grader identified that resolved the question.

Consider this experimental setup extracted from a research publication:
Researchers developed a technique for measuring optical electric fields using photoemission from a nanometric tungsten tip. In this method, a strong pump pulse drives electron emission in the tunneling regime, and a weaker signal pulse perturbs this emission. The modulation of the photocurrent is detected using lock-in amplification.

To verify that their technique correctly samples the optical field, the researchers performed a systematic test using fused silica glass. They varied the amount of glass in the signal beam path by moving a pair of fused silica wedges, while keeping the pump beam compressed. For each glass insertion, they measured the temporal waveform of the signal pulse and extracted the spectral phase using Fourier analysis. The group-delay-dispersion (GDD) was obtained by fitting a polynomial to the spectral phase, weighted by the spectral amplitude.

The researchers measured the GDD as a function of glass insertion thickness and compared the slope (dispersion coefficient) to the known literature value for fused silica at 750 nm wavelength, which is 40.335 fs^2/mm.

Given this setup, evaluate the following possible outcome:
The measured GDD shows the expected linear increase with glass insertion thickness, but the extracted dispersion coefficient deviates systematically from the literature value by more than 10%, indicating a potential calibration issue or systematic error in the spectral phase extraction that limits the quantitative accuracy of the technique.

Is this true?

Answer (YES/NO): NO